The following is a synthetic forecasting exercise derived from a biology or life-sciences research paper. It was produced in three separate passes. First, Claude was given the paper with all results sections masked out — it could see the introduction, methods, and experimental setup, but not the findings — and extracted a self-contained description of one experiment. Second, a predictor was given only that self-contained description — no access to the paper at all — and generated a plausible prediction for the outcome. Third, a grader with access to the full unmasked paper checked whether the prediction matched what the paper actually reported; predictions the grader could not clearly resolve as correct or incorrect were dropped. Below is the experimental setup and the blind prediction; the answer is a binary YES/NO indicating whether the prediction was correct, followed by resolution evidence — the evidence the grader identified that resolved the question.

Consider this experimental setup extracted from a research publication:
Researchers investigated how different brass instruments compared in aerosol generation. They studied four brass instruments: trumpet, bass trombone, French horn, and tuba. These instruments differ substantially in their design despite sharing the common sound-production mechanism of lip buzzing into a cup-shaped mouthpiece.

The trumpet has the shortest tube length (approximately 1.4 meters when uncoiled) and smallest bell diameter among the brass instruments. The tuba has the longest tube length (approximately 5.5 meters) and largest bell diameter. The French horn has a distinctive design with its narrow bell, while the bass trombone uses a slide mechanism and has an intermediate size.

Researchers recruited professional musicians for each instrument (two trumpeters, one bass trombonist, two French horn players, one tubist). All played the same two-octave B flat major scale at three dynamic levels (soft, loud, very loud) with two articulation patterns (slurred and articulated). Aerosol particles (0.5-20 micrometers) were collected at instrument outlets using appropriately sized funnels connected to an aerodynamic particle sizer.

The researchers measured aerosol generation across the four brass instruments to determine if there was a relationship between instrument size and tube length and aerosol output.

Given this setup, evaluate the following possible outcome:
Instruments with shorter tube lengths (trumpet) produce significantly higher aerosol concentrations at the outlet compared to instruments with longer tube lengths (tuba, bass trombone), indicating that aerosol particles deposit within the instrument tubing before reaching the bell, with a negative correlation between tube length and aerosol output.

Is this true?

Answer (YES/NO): YES